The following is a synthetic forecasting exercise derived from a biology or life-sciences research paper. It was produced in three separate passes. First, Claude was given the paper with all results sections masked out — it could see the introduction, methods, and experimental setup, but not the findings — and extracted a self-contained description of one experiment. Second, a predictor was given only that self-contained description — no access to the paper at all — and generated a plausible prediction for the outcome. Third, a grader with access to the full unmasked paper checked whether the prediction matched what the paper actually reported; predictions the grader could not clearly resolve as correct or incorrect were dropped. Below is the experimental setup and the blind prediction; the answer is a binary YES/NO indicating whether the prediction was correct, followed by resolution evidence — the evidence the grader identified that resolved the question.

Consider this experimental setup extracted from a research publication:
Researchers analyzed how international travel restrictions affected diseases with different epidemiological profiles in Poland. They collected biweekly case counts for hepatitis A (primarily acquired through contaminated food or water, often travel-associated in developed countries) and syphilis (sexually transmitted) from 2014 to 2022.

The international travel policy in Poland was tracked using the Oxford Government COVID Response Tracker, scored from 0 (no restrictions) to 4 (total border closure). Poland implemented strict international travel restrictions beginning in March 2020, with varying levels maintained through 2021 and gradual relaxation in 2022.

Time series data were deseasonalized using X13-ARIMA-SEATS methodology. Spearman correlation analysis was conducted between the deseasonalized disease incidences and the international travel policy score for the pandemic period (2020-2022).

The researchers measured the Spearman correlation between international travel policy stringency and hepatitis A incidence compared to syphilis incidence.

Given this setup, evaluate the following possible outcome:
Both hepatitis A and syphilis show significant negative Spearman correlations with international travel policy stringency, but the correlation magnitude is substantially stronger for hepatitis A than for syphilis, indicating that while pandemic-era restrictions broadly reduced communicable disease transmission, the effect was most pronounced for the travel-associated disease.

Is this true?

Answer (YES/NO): NO